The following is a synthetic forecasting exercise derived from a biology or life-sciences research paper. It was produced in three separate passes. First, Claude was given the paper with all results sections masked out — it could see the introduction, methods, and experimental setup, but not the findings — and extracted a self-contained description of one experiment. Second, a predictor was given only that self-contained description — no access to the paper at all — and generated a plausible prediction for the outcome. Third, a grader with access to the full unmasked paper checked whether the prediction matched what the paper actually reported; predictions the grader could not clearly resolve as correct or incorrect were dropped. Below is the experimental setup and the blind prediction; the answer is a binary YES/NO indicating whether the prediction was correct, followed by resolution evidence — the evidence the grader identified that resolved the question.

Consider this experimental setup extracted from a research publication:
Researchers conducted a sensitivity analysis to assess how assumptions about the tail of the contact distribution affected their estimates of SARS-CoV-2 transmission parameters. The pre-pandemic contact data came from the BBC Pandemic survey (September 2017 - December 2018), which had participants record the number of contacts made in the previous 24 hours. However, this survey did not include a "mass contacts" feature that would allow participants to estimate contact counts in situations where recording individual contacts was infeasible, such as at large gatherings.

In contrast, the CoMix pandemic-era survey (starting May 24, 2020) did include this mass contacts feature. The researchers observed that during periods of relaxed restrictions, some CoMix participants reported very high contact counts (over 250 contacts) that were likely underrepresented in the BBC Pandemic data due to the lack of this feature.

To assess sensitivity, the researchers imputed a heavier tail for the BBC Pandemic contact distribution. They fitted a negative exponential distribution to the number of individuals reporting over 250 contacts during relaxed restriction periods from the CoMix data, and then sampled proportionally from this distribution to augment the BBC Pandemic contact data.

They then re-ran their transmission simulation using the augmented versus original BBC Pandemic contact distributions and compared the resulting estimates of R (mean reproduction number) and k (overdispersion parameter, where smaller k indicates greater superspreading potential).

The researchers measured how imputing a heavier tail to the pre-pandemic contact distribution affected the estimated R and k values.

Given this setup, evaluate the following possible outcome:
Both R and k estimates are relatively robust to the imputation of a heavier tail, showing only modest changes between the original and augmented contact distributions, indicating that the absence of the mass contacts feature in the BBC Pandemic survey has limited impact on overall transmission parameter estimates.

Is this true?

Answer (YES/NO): YES